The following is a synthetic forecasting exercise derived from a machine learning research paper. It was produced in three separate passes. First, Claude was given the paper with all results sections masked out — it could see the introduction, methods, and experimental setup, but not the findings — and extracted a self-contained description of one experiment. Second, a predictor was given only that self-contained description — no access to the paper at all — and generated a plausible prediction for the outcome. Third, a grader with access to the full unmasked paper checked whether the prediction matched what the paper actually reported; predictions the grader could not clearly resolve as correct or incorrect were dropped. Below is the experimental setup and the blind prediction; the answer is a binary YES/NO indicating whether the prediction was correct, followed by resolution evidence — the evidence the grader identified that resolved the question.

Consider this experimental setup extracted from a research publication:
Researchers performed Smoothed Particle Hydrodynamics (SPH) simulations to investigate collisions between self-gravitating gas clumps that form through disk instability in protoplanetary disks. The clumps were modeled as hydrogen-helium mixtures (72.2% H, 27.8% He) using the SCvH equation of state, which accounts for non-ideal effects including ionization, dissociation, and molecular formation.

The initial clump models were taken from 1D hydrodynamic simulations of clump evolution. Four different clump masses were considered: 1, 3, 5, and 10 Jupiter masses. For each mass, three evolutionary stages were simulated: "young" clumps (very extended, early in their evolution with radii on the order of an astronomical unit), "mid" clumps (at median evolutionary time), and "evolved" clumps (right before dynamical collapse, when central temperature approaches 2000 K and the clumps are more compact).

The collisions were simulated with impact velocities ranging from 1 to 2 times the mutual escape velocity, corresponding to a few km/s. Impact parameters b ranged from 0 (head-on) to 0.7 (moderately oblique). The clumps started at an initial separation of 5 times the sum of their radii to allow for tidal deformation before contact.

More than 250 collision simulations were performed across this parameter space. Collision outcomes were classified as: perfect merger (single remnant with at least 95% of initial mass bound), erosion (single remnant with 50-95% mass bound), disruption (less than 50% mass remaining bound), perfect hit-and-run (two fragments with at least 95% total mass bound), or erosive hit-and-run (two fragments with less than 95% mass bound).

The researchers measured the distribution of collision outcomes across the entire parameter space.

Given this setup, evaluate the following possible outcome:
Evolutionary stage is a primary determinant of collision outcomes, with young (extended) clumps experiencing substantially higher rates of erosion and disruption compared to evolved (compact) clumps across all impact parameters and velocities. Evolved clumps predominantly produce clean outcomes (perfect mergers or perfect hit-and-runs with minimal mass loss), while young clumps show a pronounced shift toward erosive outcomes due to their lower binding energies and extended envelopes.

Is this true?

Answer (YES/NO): NO